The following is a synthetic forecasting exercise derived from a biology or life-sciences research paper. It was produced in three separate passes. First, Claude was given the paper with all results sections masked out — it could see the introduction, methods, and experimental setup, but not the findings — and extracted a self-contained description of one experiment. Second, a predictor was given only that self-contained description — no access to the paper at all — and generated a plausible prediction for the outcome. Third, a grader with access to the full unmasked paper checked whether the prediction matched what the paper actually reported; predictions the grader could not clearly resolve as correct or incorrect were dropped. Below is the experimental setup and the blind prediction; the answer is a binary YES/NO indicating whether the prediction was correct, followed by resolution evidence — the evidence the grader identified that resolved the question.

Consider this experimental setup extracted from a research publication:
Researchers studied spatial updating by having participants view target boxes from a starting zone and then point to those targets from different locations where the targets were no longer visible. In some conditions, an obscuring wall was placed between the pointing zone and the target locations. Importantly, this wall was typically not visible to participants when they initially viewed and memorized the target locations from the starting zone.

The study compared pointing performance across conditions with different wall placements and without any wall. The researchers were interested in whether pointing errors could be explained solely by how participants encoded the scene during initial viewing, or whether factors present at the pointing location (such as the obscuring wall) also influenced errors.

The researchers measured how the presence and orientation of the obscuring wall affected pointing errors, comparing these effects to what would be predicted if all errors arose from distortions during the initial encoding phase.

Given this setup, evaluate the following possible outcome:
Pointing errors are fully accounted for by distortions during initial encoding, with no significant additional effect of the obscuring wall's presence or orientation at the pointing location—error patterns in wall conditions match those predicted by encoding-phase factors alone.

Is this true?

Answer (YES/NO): NO